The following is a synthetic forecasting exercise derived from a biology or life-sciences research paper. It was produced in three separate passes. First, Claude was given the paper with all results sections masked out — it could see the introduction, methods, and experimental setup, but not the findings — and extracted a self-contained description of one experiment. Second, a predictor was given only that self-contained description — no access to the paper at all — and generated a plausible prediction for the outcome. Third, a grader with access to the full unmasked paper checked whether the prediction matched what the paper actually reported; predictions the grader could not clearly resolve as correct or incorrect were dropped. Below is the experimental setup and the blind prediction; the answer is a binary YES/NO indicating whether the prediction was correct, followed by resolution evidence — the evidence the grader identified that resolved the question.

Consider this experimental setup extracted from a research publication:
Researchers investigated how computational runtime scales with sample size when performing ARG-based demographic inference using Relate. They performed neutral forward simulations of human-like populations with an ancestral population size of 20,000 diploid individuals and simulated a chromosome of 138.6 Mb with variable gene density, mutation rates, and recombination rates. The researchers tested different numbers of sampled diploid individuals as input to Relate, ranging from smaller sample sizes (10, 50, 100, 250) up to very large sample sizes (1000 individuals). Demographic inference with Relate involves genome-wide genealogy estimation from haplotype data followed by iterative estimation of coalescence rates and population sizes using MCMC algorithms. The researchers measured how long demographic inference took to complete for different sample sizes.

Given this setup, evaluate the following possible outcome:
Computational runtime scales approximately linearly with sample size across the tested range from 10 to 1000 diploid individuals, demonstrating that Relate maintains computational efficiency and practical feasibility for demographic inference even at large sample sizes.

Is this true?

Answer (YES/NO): NO